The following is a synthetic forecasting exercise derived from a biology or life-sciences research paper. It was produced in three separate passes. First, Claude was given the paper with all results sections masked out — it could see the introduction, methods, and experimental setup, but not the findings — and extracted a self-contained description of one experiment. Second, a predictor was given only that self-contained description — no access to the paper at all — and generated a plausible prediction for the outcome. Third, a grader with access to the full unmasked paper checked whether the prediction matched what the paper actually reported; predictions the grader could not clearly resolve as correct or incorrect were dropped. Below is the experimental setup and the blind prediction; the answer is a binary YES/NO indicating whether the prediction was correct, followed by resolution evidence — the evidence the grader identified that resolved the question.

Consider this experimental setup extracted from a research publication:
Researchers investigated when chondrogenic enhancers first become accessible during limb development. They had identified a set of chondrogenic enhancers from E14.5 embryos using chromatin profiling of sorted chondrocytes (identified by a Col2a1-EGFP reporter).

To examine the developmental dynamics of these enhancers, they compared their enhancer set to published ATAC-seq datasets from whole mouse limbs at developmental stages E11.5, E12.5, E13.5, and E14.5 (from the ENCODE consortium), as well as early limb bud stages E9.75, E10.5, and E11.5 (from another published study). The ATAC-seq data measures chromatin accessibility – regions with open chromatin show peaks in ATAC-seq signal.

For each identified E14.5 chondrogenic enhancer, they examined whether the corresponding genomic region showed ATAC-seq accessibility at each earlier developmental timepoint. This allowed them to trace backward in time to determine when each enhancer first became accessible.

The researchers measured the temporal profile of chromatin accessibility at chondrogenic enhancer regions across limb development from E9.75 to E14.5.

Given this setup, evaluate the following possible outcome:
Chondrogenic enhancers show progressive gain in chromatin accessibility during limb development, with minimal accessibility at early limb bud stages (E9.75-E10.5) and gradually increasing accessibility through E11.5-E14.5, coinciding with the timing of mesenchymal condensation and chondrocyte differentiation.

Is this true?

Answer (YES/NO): NO